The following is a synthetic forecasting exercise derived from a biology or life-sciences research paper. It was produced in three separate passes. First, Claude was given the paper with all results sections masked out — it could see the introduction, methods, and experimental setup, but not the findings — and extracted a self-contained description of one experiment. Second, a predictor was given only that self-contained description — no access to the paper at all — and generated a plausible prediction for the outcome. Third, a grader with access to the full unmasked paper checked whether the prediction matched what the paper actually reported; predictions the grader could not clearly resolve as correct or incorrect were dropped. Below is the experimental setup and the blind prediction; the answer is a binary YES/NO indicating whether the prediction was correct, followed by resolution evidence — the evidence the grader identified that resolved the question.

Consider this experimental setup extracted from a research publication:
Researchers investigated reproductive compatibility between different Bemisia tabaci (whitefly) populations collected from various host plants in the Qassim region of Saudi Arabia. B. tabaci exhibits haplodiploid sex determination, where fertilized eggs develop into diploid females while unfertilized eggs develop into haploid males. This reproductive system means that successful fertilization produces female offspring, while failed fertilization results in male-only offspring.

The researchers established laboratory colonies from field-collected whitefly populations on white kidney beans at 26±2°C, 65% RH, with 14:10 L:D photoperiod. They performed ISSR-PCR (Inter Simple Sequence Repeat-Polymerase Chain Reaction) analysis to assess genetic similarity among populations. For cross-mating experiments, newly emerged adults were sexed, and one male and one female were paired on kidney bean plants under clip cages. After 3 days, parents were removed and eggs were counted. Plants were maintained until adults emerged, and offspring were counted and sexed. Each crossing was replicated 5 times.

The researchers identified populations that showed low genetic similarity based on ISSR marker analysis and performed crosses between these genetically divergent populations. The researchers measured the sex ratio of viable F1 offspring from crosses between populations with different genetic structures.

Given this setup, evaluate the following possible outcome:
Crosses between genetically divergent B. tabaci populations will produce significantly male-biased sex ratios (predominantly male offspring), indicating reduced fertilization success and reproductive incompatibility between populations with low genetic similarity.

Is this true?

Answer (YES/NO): YES